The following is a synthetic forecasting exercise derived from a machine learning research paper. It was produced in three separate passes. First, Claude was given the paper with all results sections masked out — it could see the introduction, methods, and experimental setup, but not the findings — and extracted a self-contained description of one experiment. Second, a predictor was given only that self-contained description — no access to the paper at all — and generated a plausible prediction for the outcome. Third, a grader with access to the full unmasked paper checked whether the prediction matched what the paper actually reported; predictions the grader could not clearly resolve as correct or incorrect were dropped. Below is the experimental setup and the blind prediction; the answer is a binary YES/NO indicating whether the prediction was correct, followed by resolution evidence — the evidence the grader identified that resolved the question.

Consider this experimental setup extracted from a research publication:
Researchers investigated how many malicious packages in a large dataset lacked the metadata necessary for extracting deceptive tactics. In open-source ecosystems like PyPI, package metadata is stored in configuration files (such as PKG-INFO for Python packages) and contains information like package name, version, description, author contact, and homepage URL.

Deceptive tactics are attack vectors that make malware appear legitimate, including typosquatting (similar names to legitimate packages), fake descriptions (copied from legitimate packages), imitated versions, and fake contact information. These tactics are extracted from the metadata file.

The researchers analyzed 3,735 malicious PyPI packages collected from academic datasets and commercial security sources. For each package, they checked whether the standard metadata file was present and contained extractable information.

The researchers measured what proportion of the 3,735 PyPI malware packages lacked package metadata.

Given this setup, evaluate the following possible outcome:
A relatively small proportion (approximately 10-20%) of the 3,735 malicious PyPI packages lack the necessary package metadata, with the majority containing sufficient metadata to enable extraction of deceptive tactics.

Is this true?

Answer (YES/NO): NO